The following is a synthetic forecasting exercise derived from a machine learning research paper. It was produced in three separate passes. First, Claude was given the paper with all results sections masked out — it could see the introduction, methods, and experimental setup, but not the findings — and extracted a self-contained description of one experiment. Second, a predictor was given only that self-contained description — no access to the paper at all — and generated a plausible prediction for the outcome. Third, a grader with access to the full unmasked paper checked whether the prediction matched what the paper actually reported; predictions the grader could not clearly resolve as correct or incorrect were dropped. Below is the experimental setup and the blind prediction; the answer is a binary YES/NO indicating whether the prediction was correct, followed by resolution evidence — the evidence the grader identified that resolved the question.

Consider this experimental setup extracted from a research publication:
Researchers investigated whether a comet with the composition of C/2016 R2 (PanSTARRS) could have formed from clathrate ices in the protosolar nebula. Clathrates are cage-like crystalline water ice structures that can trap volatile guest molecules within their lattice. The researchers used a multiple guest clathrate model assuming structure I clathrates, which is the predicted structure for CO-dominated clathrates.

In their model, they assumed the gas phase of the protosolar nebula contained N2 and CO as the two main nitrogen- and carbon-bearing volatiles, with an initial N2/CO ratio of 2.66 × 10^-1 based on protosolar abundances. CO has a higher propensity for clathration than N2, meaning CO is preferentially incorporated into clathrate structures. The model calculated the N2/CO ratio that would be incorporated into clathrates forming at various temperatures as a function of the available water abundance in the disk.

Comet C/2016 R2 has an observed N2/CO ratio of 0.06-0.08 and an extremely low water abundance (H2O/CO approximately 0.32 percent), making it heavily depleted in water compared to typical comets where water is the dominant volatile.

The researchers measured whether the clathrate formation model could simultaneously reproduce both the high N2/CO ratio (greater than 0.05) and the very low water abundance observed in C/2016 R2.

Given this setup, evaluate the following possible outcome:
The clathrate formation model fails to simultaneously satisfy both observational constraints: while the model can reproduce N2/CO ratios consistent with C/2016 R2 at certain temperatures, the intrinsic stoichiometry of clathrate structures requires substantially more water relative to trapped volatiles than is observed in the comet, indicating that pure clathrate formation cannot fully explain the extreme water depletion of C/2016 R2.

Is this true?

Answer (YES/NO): YES